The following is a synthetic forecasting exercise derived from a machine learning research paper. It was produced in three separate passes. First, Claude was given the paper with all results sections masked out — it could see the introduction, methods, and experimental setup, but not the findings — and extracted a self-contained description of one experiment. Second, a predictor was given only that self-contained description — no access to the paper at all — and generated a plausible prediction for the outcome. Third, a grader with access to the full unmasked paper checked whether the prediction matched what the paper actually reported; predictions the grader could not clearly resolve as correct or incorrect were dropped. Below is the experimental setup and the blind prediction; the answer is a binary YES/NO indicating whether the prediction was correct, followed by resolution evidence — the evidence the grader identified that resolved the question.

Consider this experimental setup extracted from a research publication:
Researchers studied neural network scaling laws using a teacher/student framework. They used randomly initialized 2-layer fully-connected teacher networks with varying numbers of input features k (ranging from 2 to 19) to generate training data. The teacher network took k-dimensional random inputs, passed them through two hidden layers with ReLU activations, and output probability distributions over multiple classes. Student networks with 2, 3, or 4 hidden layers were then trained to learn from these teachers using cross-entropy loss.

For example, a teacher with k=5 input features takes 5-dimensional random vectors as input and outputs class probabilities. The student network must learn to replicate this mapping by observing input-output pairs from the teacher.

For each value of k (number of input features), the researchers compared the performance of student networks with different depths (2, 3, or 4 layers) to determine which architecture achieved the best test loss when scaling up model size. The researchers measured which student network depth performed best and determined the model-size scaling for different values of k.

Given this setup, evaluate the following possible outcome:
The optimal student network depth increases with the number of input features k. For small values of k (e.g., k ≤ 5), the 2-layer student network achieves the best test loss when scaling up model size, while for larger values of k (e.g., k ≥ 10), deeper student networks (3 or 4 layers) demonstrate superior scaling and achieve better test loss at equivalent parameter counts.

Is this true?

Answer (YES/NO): NO